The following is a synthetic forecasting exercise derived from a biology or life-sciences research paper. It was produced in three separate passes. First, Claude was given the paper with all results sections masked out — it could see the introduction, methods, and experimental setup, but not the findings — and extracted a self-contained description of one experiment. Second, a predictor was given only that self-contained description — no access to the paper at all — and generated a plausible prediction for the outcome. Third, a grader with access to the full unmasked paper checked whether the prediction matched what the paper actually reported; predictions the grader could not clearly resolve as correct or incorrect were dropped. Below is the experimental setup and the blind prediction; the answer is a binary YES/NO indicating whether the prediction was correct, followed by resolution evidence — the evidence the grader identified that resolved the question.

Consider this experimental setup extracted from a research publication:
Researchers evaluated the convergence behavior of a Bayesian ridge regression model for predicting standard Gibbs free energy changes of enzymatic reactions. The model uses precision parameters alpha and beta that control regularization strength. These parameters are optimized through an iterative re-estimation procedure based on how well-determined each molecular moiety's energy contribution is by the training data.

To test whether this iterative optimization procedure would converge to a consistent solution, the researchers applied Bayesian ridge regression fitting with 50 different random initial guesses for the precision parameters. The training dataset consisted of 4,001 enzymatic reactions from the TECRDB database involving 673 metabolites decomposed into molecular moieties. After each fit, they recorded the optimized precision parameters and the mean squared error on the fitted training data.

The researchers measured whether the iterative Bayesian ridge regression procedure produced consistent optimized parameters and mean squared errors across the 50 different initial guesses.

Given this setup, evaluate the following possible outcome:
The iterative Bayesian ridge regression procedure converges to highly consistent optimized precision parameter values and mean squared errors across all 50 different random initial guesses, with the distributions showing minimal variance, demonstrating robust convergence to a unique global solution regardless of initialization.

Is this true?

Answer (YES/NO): YES